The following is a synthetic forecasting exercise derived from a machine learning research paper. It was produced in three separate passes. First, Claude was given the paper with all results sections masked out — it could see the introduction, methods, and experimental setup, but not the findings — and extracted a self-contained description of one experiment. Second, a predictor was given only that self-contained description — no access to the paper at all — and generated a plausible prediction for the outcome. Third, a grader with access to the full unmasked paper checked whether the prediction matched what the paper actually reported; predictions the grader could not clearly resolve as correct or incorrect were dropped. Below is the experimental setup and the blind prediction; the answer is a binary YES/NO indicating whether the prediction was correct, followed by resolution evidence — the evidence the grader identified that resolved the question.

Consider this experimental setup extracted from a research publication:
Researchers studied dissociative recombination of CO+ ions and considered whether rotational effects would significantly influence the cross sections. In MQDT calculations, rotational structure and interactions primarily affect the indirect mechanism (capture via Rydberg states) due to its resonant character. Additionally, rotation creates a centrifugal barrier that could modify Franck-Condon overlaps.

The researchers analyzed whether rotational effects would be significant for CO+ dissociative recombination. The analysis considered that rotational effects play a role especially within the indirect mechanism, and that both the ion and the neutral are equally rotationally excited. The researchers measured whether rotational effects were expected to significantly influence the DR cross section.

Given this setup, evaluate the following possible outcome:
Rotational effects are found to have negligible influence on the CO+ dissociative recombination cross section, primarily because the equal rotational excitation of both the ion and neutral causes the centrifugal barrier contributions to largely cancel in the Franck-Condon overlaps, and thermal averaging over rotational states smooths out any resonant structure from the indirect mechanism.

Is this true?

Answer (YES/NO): NO